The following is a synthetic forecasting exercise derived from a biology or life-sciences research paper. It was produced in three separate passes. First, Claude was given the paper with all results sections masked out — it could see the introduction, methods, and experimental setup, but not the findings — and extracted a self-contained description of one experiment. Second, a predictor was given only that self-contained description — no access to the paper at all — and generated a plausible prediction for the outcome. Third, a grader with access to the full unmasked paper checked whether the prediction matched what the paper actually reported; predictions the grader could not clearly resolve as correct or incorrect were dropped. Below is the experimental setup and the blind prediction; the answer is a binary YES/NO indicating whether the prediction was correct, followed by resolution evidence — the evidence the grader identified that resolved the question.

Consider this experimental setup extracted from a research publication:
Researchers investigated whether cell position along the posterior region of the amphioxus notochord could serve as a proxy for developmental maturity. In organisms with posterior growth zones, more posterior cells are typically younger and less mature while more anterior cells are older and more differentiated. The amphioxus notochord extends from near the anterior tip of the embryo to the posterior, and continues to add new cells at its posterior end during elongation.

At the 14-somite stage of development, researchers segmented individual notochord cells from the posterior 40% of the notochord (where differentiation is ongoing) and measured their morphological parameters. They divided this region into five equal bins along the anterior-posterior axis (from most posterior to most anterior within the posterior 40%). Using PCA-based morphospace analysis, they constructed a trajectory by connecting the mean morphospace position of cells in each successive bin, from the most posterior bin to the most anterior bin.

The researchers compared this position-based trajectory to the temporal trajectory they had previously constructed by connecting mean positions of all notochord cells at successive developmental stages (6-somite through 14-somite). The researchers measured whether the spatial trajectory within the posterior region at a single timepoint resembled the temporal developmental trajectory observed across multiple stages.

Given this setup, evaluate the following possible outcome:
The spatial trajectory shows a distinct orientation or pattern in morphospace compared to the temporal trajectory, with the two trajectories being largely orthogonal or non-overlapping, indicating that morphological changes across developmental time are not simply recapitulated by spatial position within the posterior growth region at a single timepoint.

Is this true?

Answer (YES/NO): NO